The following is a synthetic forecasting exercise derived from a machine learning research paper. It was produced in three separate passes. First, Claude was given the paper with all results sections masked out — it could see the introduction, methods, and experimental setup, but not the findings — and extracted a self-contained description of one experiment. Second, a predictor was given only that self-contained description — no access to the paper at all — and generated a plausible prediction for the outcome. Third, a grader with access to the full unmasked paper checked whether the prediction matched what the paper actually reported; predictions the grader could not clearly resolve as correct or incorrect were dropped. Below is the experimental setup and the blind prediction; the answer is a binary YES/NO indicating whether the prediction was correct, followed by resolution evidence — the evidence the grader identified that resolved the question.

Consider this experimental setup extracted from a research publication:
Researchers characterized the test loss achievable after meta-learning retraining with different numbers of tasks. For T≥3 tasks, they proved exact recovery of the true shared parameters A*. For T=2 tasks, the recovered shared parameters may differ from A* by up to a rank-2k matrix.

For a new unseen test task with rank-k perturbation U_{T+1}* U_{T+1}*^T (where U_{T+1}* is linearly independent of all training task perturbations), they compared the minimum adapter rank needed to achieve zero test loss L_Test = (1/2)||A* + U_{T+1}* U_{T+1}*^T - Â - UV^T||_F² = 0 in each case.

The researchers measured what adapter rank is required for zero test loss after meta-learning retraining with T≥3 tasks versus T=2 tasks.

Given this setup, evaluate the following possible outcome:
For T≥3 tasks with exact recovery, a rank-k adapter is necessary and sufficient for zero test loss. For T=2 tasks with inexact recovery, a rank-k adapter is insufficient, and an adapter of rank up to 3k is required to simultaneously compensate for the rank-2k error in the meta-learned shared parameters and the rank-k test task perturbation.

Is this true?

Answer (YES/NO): YES